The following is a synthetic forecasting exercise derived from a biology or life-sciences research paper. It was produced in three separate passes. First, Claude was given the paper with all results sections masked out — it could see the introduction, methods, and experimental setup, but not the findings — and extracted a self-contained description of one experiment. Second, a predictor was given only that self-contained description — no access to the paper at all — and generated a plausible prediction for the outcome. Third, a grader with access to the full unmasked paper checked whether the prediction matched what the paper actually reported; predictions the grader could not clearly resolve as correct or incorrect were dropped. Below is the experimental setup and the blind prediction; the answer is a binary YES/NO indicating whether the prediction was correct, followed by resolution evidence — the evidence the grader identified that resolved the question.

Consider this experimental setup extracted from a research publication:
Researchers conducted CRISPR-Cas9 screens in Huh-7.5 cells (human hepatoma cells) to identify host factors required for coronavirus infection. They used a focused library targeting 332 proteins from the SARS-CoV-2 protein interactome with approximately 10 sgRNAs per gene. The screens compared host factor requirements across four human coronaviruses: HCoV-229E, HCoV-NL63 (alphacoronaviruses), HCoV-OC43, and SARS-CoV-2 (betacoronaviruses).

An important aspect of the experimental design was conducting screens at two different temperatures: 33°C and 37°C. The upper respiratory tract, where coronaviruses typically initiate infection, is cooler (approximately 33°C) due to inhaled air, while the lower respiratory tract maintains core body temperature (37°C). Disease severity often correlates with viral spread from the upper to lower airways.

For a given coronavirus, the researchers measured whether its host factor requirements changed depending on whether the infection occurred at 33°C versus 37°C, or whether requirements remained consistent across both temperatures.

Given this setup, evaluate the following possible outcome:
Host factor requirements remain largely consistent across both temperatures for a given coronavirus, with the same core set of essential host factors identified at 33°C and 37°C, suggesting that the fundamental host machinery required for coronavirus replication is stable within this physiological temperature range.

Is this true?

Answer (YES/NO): NO